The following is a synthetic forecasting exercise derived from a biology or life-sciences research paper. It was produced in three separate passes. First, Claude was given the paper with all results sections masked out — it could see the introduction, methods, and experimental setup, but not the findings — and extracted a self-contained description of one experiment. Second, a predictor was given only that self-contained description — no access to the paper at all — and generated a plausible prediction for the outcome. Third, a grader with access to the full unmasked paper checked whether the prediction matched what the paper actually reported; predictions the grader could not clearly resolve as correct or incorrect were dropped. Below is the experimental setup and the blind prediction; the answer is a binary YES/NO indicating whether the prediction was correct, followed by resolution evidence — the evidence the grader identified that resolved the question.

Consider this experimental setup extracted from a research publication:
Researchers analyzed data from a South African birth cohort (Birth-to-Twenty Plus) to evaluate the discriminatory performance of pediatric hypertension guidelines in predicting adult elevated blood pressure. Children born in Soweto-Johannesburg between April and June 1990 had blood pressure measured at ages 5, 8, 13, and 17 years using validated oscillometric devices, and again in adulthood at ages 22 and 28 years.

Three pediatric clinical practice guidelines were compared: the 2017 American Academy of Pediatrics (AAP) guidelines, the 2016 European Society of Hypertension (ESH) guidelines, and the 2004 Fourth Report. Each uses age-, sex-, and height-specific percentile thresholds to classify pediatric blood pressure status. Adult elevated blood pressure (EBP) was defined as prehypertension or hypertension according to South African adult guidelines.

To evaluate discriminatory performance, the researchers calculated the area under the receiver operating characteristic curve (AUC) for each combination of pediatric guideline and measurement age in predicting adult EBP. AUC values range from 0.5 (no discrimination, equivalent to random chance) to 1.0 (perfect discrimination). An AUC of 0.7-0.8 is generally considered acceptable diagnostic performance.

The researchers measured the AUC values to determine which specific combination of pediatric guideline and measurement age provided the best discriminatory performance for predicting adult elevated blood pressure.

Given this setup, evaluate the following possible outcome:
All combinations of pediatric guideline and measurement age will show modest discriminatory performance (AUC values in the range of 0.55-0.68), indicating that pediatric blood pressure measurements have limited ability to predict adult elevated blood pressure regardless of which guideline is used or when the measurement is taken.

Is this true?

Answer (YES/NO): NO